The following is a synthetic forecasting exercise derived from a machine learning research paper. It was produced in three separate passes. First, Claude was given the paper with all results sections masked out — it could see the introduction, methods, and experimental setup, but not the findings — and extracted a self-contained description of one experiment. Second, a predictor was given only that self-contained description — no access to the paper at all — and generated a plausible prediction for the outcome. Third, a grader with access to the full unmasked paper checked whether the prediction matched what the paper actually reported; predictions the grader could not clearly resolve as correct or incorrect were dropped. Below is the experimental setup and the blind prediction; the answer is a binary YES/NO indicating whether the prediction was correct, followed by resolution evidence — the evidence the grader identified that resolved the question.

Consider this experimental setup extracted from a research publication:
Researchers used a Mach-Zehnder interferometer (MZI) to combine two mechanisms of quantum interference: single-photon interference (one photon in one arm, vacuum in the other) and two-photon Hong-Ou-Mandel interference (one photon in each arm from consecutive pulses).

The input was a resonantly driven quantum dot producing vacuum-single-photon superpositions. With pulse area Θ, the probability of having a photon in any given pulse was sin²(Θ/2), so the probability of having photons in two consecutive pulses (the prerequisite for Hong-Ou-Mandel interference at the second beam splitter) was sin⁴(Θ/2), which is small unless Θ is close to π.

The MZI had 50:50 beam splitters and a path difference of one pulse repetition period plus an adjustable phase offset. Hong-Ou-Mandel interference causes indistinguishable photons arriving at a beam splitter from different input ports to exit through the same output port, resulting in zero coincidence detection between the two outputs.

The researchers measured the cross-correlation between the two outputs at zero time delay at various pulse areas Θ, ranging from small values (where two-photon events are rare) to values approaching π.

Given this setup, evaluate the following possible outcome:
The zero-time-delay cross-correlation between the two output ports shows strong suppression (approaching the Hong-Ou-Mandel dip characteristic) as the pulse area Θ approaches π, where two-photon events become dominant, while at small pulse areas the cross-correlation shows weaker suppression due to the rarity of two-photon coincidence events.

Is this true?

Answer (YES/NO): NO